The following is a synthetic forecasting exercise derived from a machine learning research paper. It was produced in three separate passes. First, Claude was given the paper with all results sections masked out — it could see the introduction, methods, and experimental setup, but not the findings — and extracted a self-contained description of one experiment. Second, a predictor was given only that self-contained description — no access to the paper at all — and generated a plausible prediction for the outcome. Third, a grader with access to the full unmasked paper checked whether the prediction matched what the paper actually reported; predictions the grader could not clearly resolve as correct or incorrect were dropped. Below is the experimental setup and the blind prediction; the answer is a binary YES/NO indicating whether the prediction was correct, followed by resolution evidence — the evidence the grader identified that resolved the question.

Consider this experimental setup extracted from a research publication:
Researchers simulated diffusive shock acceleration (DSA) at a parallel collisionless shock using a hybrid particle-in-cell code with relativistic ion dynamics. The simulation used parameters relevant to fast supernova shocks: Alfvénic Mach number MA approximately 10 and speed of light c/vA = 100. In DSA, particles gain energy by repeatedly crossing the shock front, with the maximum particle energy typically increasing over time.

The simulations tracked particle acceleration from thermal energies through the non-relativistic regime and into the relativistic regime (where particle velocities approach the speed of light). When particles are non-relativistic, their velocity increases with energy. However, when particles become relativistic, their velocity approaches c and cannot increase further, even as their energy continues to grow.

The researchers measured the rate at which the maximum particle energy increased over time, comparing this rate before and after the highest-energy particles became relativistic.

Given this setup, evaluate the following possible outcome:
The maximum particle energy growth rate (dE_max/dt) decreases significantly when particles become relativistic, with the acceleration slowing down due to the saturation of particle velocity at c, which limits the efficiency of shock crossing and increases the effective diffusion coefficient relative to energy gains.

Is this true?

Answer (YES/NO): YES